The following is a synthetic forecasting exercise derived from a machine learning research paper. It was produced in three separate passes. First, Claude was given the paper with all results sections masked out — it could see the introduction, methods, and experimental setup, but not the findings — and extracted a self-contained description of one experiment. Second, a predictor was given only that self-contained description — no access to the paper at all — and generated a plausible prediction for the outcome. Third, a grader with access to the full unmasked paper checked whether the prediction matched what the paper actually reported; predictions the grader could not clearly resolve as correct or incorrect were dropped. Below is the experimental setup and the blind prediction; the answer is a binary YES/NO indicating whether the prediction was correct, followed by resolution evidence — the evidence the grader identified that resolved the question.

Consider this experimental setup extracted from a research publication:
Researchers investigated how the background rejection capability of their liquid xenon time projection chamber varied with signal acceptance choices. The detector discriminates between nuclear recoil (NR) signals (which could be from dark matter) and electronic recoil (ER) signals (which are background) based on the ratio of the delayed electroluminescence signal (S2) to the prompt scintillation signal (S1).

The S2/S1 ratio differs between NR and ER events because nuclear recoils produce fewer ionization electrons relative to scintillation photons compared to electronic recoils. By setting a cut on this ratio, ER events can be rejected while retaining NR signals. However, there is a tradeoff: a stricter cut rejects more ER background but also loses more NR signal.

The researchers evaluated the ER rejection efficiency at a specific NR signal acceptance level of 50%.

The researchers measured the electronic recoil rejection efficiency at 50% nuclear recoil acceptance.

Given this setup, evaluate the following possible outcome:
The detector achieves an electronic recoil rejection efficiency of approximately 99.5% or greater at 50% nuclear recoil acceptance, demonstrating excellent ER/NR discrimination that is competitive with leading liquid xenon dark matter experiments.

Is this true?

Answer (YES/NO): NO